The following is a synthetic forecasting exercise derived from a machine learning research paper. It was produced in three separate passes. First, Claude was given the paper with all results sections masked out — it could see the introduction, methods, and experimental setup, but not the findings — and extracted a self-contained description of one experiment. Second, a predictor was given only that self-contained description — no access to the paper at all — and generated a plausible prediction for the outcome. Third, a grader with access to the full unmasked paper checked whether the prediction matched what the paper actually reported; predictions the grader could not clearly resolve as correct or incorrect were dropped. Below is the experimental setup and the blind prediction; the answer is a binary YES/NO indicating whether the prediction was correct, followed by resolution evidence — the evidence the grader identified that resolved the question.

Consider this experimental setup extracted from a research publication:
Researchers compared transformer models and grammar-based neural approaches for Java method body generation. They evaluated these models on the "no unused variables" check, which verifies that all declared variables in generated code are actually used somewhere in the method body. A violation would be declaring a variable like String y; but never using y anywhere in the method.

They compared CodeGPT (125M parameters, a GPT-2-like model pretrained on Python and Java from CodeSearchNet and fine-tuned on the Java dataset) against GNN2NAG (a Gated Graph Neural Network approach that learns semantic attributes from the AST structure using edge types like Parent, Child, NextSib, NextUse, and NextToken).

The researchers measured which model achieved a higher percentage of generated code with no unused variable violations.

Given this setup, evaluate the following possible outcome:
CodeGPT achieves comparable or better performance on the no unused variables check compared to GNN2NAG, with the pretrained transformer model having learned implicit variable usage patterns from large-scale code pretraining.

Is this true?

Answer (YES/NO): YES